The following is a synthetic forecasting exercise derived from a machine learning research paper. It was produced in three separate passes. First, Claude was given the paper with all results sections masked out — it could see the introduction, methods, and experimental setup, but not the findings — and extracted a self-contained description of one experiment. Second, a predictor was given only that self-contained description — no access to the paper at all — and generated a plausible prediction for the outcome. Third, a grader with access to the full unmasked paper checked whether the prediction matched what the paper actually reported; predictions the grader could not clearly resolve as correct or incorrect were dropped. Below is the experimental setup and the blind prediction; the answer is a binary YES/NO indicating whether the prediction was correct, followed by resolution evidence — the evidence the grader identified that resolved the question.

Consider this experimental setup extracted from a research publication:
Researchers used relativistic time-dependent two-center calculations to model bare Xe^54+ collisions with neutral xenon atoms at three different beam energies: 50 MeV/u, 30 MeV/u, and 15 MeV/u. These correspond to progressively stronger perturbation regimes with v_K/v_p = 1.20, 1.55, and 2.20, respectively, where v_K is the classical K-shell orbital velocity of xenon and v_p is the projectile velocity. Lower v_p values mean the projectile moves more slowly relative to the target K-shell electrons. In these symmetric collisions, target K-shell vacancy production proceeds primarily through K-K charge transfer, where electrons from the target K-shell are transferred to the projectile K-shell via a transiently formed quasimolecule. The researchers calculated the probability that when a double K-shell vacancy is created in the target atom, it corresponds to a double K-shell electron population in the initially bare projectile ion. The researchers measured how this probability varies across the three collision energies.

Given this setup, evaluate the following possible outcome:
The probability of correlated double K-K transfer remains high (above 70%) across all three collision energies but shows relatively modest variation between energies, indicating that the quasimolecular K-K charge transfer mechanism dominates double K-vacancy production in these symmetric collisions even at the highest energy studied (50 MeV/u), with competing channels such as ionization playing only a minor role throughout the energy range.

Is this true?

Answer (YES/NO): NO